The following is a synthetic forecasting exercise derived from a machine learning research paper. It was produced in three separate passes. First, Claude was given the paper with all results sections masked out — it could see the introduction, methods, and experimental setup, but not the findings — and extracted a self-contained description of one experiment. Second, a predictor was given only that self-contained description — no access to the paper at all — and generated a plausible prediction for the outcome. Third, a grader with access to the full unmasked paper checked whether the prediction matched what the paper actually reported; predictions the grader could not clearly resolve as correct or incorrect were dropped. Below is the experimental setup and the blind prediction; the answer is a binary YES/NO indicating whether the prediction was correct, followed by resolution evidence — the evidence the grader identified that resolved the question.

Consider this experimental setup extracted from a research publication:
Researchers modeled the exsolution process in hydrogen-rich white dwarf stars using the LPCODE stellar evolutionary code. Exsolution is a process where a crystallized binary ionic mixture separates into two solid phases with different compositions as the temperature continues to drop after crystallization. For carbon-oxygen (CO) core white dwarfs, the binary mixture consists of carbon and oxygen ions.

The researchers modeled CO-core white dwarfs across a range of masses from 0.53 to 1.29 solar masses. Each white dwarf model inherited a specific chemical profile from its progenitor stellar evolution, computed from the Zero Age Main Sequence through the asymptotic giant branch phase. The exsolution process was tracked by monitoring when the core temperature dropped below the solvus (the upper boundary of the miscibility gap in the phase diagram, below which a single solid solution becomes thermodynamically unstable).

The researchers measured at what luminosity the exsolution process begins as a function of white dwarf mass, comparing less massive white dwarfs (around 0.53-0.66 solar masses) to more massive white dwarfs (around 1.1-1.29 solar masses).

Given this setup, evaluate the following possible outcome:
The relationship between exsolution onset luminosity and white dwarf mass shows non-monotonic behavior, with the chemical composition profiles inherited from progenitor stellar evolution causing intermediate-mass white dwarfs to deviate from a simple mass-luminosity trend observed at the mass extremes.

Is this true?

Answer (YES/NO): NO